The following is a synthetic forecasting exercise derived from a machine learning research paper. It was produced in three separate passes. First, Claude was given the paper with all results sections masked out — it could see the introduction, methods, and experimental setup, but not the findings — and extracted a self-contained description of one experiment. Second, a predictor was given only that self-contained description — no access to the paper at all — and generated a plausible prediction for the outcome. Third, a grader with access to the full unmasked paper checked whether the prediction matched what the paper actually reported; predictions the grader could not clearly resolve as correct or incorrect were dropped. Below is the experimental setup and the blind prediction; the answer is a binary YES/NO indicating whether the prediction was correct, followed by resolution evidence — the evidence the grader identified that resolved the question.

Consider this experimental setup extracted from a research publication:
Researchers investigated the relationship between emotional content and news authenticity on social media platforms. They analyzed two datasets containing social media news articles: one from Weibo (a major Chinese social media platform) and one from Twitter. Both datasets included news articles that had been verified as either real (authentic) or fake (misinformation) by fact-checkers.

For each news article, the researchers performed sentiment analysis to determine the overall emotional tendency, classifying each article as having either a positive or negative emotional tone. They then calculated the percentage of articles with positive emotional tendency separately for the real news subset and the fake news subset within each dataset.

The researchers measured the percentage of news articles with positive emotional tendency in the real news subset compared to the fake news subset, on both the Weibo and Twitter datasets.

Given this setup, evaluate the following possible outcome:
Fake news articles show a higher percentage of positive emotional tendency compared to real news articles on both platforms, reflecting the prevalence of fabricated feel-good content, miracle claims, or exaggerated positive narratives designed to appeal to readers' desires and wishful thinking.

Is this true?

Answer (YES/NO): NO